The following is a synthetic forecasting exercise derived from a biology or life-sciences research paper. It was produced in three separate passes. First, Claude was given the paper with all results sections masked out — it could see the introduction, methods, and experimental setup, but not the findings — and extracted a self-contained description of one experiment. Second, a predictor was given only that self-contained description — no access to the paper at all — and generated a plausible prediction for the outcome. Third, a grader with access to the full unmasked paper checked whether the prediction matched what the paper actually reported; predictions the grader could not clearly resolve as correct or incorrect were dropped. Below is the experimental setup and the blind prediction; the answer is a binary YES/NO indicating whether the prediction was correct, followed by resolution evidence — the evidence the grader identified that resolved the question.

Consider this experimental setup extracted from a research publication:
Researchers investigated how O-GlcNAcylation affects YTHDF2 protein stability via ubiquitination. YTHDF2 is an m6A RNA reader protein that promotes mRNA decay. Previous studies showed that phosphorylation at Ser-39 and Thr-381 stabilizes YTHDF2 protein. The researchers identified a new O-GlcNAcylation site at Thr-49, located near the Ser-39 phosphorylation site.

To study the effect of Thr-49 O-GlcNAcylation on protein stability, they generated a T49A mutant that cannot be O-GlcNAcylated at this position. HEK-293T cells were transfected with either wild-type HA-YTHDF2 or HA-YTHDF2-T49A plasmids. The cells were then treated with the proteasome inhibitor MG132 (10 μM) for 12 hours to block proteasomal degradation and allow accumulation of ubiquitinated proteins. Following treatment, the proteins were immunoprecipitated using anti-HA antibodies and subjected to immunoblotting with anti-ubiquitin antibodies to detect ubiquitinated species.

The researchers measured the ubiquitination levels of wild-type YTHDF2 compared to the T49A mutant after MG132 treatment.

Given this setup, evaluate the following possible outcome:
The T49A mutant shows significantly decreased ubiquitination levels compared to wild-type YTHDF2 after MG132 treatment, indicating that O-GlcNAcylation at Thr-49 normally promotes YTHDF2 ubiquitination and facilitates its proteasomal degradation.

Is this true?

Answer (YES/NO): YES